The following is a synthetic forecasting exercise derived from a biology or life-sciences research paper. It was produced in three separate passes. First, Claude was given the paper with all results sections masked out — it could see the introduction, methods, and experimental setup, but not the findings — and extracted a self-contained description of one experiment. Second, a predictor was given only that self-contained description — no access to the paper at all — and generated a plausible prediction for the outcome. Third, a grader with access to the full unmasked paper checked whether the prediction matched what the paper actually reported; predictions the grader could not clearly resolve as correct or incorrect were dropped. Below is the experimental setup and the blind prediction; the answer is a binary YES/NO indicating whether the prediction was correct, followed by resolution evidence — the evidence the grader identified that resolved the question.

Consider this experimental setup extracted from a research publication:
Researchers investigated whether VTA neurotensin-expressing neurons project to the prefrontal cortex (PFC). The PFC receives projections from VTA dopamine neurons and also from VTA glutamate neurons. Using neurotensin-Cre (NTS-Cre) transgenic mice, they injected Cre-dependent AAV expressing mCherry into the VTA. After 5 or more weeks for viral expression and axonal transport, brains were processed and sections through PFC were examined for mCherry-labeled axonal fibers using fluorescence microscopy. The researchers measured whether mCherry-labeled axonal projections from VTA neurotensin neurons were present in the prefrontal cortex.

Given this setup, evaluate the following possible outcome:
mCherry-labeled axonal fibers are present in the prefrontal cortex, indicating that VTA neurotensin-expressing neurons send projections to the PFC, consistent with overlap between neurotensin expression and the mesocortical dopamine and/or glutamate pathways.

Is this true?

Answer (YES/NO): YES